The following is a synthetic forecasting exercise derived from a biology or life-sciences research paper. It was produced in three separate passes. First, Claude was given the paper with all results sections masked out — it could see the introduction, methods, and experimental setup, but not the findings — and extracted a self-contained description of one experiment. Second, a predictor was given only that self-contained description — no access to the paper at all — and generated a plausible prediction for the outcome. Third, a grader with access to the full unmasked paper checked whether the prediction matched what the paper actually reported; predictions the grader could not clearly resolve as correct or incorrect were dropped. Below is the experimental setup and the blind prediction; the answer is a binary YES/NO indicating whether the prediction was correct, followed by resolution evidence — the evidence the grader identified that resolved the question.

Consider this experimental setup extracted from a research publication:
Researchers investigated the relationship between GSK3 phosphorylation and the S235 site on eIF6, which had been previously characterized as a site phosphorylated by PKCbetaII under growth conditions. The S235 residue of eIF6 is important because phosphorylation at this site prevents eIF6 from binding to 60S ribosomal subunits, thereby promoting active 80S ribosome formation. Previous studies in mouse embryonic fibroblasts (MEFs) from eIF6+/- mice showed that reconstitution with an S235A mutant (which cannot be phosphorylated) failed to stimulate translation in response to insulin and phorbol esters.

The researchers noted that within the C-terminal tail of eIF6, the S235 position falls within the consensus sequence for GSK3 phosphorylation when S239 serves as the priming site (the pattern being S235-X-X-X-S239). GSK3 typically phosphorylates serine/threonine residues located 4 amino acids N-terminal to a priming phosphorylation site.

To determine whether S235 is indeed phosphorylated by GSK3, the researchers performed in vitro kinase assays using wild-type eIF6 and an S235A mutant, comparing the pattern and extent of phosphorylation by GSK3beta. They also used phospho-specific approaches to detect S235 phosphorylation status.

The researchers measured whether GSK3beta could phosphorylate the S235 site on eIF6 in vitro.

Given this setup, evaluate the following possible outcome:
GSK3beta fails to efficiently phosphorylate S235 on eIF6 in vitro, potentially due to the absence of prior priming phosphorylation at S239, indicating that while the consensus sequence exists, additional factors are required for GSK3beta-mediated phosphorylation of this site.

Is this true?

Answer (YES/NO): NO